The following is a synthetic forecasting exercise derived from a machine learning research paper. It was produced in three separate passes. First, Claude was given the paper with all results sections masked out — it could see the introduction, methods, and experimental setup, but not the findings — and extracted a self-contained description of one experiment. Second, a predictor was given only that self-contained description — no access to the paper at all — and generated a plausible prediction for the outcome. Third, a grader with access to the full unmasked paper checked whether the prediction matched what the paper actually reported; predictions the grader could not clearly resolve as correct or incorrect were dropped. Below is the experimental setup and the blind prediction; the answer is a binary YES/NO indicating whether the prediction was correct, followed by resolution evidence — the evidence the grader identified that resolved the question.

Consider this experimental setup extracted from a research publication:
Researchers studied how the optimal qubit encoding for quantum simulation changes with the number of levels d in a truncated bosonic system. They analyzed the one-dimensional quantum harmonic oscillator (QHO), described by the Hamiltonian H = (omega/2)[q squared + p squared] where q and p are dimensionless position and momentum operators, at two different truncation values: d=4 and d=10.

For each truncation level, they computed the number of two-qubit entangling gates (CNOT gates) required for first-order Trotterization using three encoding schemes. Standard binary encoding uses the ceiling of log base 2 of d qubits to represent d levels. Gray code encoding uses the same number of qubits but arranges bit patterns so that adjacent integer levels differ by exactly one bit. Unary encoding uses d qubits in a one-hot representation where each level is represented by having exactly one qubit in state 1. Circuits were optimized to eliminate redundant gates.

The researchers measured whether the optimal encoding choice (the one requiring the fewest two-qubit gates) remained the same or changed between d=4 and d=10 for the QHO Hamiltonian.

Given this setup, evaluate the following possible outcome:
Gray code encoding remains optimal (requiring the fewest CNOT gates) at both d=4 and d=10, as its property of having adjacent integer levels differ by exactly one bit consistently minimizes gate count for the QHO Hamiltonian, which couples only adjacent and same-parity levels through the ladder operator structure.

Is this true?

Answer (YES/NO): NO